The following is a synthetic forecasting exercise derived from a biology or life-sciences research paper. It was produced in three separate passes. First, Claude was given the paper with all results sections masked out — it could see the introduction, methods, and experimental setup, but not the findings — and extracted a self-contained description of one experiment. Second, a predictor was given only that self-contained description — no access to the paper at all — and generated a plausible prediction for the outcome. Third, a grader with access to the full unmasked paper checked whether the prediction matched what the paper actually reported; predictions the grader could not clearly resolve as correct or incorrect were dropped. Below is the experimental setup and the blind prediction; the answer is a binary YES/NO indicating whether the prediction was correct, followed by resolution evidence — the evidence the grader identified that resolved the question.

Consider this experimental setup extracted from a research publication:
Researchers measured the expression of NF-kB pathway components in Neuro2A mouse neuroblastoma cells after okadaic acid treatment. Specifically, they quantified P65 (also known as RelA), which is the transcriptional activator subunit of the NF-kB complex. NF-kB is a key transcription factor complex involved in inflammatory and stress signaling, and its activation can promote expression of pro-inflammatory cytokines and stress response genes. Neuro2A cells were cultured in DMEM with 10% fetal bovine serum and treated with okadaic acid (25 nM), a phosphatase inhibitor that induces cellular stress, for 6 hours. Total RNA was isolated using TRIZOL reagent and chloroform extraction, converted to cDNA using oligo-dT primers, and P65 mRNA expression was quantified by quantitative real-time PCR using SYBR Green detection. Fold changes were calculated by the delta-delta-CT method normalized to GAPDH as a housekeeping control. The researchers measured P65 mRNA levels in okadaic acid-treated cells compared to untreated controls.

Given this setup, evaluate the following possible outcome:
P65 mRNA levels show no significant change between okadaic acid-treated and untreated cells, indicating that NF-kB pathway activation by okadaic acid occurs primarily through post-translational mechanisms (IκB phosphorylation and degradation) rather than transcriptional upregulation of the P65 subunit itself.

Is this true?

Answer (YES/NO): NO